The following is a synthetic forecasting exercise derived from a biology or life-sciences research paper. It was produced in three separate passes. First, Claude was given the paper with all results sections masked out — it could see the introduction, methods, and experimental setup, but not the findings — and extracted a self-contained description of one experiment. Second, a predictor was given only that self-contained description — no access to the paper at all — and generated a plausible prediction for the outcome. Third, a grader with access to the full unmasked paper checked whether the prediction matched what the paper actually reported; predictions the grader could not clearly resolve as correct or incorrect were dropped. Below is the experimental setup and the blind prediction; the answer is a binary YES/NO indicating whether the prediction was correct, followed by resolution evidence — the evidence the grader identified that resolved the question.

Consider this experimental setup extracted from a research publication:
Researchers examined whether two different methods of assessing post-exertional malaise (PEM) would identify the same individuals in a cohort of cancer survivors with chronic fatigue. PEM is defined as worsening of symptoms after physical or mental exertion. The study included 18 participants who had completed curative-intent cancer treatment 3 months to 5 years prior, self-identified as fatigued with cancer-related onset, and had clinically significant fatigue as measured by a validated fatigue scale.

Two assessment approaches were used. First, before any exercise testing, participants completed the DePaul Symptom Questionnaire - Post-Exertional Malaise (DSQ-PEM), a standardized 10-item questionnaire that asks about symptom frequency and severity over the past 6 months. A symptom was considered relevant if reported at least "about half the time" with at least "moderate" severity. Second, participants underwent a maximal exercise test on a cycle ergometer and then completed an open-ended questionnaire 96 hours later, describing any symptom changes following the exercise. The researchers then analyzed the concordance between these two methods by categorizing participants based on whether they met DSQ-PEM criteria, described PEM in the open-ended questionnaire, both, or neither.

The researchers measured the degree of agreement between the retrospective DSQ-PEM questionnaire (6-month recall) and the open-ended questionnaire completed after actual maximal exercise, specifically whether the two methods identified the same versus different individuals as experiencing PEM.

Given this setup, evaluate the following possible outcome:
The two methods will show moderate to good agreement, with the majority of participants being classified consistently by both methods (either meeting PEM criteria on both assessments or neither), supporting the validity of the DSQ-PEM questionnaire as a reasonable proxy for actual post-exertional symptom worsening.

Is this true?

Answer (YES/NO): YES